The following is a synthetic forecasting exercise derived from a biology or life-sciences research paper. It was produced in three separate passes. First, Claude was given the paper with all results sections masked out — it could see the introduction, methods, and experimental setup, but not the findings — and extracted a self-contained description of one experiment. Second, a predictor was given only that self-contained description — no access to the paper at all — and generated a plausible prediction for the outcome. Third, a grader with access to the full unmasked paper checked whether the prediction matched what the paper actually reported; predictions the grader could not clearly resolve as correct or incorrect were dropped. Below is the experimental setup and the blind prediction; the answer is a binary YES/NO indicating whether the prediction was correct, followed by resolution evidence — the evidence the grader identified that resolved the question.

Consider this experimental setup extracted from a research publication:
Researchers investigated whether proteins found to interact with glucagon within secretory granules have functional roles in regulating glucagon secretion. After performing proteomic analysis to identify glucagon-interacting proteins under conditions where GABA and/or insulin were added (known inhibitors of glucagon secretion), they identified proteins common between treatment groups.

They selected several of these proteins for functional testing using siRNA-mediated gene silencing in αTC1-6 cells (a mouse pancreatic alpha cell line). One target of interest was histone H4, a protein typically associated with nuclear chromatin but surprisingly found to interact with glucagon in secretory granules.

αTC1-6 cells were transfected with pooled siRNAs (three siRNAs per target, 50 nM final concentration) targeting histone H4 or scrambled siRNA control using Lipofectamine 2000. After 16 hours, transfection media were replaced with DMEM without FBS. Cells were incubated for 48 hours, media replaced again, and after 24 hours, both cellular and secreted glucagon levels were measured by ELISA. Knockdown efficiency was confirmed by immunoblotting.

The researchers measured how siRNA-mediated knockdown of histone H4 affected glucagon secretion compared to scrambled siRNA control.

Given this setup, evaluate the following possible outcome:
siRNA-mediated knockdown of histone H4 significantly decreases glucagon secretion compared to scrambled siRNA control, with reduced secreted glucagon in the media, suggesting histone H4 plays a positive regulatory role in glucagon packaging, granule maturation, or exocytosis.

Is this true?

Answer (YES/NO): YES